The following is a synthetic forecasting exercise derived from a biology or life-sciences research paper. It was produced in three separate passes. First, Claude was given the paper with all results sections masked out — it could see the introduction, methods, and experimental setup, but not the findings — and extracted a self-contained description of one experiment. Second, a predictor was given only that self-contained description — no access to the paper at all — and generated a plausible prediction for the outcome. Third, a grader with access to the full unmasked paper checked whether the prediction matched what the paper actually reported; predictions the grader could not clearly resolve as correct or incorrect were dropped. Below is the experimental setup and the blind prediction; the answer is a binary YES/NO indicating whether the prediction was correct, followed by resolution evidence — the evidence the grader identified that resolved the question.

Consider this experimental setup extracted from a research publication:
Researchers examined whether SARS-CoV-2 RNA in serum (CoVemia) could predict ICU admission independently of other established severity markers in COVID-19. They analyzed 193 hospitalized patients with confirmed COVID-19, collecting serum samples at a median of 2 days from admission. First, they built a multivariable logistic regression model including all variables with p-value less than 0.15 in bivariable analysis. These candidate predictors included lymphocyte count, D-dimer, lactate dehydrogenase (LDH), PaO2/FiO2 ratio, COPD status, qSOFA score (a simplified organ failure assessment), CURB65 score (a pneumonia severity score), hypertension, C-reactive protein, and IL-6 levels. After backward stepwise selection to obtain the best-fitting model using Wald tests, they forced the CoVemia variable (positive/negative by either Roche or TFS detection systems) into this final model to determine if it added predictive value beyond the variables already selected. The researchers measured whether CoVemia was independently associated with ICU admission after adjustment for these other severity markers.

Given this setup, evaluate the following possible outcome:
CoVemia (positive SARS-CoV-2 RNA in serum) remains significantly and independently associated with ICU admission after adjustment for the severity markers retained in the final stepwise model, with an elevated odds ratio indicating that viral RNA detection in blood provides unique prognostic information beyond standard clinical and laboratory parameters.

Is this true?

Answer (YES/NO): NO